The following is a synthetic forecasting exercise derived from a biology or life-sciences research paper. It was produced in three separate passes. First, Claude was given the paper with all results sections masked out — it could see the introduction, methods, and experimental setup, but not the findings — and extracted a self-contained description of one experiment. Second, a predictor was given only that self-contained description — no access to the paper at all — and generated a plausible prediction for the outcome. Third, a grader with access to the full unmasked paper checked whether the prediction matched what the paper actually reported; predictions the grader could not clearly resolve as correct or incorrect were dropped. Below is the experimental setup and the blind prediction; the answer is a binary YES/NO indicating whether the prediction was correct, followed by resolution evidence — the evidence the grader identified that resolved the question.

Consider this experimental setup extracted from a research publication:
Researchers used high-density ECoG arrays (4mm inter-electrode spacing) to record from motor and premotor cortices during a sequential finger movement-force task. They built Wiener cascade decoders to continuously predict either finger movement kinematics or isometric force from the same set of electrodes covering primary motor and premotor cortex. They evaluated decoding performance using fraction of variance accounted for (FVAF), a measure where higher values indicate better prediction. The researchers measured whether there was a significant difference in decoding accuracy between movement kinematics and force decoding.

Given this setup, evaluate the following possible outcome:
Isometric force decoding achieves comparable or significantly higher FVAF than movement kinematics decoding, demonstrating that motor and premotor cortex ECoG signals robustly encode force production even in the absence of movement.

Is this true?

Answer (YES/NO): YES